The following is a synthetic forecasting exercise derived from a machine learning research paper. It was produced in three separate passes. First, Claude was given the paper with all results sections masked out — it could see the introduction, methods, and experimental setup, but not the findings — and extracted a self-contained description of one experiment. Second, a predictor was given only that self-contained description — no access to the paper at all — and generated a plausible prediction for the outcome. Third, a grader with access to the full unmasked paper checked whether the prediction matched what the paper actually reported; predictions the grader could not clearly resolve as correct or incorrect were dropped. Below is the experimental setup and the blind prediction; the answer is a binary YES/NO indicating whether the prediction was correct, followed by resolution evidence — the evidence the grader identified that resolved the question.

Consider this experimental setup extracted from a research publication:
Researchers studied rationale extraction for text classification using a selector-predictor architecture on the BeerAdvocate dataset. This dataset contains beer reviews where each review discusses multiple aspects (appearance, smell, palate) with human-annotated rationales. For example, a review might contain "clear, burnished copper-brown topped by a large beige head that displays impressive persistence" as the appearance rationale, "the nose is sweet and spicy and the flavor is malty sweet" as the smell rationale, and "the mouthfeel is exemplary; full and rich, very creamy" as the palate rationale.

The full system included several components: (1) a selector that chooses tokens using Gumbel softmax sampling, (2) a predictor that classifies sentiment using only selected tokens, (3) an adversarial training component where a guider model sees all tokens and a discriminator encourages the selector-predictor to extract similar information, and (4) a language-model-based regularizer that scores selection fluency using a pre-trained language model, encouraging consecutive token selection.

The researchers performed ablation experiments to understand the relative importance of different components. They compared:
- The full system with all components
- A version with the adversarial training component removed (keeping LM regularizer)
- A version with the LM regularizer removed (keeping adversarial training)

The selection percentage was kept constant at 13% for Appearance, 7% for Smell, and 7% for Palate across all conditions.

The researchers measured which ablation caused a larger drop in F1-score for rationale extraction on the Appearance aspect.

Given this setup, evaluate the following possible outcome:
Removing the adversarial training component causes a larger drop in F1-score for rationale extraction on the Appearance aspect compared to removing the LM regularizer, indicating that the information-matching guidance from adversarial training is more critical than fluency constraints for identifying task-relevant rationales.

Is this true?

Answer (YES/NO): NO